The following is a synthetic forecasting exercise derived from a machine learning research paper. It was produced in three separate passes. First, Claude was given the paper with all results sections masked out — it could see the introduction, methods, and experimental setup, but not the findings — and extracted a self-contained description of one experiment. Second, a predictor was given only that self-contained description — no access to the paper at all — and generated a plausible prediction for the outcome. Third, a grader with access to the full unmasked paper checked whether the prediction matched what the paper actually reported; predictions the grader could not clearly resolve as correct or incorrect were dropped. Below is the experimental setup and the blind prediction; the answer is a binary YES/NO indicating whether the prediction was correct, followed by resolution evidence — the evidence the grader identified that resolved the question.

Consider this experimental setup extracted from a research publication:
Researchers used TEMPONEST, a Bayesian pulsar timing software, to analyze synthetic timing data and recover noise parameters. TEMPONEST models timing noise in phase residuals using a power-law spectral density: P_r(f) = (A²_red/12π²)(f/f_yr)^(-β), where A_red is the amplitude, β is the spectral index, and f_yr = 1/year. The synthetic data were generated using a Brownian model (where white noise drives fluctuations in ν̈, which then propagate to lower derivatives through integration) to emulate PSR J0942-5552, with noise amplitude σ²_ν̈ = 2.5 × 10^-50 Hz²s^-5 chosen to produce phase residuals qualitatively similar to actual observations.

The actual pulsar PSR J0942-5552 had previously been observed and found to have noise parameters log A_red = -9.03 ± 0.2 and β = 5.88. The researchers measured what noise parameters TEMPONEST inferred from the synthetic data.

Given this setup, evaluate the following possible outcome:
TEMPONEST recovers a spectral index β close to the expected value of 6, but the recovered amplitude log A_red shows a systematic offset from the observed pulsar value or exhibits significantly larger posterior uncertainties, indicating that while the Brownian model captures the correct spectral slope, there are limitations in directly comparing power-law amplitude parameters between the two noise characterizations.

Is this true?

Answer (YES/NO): NO